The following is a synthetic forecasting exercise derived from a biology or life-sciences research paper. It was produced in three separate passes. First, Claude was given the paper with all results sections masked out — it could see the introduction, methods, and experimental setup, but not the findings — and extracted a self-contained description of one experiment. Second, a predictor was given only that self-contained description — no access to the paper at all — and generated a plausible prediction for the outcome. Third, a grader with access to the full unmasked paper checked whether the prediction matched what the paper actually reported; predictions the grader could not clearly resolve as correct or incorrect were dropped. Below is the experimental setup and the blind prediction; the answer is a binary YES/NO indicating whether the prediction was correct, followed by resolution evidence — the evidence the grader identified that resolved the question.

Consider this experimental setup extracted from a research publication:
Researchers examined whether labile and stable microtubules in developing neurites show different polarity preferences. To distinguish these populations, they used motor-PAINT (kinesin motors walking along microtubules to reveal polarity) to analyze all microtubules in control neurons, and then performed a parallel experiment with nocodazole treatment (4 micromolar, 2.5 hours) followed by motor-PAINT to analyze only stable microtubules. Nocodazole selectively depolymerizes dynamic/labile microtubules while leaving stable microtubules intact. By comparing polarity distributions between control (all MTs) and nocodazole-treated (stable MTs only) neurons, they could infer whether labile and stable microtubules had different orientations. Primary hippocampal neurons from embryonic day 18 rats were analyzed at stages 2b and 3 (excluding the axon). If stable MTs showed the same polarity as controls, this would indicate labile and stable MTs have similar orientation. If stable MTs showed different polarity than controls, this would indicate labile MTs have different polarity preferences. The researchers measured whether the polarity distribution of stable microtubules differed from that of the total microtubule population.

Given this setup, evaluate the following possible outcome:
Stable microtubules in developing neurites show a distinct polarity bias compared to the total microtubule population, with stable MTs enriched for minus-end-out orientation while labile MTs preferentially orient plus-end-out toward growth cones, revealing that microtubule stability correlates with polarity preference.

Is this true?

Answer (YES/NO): YES